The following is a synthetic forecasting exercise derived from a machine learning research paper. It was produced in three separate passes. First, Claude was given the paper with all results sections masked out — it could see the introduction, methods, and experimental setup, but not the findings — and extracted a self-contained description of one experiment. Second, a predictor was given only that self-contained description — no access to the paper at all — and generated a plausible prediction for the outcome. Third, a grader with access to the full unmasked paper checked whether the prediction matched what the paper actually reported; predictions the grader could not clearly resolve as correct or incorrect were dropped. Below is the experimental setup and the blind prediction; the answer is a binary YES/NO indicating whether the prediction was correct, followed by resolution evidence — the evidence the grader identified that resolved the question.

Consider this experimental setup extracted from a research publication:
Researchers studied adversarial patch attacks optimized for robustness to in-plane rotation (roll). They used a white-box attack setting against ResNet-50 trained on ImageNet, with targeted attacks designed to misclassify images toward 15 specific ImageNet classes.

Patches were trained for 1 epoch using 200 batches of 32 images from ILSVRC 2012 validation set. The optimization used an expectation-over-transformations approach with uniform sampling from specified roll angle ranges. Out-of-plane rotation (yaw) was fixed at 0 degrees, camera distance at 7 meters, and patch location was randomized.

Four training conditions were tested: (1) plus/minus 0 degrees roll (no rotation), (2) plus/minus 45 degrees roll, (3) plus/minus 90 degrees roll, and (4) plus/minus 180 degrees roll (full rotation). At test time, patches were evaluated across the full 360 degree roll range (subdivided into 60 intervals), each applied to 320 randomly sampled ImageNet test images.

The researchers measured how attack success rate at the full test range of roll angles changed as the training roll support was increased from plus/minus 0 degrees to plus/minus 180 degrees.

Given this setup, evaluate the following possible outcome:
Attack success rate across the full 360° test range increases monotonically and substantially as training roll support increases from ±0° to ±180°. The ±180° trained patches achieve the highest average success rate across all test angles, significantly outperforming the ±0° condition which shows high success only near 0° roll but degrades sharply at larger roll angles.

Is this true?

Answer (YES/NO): NO